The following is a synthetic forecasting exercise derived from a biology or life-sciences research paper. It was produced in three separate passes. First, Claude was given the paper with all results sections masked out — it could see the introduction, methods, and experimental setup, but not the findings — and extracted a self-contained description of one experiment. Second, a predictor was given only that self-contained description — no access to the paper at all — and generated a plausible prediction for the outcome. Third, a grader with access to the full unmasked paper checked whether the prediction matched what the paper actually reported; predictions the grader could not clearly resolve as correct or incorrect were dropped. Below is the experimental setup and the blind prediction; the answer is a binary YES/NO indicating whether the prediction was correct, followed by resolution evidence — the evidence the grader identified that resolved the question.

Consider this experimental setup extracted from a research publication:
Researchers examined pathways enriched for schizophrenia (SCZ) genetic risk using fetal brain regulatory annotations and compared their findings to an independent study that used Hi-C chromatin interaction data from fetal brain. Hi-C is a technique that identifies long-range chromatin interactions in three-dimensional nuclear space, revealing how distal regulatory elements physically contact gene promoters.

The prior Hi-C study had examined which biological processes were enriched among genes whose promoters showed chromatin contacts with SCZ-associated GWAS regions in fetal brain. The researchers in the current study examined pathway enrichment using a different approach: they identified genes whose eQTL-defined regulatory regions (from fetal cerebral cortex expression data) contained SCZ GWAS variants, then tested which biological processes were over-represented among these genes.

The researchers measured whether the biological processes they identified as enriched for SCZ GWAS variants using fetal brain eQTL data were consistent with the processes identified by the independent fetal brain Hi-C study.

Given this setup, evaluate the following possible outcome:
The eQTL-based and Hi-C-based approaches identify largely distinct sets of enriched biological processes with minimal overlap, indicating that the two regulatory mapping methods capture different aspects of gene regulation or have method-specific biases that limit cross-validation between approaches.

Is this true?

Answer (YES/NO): NO